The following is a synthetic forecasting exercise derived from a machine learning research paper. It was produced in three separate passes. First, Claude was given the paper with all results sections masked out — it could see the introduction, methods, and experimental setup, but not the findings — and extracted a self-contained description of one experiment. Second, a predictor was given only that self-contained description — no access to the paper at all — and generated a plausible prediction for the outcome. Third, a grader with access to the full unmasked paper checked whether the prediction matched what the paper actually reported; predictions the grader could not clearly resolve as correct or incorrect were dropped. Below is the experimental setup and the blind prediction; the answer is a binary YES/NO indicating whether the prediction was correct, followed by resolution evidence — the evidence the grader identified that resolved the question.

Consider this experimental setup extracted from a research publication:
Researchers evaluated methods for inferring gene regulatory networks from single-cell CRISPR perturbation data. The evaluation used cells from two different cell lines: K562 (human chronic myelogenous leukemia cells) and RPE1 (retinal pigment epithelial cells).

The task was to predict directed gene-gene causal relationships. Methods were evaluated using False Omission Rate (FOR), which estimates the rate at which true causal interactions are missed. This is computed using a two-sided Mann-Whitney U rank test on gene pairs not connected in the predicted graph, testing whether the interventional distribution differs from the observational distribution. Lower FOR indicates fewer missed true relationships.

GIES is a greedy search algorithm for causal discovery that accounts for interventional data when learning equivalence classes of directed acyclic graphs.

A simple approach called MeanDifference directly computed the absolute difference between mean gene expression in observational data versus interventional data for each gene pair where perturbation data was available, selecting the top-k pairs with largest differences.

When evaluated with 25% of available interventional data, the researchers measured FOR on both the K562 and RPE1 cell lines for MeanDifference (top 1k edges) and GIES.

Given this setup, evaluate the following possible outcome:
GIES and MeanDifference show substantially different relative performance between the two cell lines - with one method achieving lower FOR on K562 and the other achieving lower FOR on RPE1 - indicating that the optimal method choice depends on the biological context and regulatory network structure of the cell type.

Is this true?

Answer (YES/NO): NO